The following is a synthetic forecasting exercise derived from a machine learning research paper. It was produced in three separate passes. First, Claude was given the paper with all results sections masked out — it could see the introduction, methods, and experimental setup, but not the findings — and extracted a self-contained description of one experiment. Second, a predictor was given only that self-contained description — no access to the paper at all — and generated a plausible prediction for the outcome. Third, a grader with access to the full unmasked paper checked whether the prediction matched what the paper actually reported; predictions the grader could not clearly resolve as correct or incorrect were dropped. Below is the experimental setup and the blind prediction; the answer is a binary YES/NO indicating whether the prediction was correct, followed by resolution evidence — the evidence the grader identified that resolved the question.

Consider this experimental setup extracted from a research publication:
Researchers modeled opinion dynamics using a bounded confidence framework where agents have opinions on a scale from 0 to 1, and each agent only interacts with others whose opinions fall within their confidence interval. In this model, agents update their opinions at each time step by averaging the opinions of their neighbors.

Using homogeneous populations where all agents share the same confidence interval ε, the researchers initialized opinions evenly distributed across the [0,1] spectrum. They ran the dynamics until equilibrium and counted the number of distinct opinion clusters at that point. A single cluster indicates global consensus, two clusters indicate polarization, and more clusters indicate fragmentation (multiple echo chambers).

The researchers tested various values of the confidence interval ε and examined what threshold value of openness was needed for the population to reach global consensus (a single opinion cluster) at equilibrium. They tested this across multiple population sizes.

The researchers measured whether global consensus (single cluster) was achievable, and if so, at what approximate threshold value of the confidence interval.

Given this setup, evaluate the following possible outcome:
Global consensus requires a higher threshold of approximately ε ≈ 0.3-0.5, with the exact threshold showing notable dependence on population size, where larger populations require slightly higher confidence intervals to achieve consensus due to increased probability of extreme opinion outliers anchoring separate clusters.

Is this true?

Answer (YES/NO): NO